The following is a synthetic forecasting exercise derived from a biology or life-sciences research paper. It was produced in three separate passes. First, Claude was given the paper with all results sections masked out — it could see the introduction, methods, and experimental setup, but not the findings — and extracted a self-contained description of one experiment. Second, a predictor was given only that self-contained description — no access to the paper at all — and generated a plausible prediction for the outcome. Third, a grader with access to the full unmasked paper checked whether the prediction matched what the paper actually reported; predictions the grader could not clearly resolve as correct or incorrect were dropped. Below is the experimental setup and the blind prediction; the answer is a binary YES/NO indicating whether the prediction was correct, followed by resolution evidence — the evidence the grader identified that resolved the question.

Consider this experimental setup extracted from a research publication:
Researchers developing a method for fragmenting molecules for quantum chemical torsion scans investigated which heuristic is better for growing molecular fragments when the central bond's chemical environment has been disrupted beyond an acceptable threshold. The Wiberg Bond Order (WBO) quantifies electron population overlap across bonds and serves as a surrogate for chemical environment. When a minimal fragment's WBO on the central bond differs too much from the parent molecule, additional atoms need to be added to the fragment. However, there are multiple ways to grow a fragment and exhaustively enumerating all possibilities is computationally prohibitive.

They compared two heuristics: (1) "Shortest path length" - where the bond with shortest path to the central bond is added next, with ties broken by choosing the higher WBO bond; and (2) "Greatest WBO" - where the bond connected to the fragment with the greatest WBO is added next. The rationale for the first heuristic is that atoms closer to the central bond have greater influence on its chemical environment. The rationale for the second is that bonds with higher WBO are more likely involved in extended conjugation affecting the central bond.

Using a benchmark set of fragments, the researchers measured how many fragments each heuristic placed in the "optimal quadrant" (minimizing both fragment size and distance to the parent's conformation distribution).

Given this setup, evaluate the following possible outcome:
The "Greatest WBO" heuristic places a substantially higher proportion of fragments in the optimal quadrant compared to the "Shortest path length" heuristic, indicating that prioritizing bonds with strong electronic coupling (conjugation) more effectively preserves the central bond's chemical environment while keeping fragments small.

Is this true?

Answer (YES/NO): NO